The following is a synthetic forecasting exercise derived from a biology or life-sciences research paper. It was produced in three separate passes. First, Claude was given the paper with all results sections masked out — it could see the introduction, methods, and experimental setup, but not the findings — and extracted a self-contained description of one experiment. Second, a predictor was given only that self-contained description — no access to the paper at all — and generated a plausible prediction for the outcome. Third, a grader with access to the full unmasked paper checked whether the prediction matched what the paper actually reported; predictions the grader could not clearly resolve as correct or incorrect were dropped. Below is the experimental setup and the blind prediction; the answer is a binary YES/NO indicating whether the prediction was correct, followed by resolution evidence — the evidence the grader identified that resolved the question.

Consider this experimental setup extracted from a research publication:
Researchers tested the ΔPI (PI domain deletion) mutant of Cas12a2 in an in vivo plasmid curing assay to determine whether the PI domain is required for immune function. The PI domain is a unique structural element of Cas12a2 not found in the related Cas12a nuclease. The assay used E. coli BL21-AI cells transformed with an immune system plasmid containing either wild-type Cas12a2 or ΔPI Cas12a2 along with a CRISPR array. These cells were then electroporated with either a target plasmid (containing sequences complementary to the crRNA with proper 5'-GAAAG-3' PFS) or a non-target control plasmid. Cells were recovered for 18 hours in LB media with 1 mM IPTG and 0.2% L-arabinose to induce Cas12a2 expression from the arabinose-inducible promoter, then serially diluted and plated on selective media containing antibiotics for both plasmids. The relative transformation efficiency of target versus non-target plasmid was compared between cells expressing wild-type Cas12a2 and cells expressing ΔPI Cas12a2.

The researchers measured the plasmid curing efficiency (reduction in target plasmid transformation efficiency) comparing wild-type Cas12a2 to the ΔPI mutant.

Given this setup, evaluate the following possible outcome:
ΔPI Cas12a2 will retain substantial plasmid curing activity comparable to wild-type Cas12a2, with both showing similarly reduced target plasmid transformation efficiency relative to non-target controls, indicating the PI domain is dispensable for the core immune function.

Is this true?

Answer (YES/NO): NO